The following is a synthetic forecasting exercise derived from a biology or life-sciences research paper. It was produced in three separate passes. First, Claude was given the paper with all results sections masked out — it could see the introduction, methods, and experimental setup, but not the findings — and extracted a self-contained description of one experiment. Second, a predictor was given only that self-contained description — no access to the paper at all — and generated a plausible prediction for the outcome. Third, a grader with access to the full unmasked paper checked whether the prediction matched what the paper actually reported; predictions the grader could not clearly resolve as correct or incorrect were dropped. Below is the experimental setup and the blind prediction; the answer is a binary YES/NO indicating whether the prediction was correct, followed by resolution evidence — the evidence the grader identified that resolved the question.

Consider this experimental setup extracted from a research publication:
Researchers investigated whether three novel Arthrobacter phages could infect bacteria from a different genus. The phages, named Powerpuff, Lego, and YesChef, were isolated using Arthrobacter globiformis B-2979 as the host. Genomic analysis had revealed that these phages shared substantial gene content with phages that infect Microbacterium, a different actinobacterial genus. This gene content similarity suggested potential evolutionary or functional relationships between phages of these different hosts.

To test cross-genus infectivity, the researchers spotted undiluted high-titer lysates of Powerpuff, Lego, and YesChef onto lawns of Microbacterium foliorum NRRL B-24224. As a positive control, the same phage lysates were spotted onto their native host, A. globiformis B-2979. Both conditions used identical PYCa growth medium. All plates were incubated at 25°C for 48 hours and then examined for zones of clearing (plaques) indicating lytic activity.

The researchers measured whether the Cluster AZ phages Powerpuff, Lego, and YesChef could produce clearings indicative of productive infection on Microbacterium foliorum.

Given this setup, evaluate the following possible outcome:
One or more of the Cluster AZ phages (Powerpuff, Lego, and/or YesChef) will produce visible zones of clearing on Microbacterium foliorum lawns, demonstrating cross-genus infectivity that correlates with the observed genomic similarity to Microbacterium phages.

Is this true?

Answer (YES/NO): NO